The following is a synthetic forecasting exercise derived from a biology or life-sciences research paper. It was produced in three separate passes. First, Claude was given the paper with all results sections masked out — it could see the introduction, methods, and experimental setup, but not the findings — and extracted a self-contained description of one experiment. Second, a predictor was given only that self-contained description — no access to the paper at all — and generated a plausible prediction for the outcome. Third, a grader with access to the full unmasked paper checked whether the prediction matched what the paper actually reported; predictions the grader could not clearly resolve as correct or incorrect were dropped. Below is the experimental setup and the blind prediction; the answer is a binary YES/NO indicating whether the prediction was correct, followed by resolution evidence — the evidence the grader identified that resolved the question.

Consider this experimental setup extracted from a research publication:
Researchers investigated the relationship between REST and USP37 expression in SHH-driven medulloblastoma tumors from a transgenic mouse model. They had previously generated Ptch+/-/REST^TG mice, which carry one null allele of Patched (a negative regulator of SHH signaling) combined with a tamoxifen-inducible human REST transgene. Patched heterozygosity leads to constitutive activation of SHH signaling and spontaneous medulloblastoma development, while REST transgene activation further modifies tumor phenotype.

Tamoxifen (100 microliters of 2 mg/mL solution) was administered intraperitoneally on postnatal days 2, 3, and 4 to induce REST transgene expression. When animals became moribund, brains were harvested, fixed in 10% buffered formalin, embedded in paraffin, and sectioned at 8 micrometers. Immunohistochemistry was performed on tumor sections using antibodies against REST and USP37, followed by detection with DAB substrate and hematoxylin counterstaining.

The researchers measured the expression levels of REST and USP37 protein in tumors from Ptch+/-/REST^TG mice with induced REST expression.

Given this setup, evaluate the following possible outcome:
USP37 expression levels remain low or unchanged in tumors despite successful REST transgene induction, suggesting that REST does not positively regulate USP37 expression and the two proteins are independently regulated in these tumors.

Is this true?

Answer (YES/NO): NO